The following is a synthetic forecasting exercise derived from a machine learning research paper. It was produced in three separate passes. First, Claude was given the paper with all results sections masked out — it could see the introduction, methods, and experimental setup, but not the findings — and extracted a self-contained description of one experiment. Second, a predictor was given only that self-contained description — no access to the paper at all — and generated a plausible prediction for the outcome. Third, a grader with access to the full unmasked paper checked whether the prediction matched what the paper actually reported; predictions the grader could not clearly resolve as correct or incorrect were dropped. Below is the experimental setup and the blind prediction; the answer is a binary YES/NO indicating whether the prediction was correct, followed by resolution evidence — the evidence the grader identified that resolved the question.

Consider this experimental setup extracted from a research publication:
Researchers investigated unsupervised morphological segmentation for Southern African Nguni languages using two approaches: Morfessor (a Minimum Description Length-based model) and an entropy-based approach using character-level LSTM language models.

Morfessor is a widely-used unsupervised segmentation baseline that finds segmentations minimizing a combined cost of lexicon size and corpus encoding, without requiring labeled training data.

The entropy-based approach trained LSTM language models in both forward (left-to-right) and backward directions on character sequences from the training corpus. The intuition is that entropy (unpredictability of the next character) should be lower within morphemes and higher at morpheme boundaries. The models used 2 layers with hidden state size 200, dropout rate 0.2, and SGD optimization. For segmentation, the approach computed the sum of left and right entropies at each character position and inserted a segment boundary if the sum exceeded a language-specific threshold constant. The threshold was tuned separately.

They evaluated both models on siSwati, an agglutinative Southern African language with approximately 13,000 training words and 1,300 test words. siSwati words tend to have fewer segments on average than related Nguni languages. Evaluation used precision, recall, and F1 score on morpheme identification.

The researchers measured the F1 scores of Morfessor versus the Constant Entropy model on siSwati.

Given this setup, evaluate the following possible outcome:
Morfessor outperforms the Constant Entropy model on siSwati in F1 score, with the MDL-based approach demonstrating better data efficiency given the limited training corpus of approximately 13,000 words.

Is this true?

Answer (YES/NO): NO